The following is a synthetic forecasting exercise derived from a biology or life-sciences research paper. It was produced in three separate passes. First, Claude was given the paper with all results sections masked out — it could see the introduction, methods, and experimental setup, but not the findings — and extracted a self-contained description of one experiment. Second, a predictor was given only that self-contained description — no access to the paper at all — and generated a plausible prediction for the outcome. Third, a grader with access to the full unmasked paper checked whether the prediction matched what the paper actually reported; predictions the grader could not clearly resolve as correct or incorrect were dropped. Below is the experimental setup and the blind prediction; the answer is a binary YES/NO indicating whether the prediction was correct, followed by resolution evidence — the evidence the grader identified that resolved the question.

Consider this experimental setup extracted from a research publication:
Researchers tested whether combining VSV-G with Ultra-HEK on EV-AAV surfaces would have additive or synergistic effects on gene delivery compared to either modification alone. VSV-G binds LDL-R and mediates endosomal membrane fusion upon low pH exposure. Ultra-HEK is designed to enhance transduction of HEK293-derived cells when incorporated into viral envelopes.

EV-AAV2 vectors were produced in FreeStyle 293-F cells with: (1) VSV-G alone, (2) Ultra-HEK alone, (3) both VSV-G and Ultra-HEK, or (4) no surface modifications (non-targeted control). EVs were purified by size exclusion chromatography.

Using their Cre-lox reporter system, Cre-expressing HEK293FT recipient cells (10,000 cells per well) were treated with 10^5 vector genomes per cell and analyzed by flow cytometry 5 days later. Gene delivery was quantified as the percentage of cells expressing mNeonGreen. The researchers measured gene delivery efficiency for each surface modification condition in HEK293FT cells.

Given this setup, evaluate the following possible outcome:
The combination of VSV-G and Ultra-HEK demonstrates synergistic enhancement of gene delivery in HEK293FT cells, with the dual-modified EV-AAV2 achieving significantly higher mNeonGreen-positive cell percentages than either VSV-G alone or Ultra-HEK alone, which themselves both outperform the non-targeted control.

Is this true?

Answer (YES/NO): NO